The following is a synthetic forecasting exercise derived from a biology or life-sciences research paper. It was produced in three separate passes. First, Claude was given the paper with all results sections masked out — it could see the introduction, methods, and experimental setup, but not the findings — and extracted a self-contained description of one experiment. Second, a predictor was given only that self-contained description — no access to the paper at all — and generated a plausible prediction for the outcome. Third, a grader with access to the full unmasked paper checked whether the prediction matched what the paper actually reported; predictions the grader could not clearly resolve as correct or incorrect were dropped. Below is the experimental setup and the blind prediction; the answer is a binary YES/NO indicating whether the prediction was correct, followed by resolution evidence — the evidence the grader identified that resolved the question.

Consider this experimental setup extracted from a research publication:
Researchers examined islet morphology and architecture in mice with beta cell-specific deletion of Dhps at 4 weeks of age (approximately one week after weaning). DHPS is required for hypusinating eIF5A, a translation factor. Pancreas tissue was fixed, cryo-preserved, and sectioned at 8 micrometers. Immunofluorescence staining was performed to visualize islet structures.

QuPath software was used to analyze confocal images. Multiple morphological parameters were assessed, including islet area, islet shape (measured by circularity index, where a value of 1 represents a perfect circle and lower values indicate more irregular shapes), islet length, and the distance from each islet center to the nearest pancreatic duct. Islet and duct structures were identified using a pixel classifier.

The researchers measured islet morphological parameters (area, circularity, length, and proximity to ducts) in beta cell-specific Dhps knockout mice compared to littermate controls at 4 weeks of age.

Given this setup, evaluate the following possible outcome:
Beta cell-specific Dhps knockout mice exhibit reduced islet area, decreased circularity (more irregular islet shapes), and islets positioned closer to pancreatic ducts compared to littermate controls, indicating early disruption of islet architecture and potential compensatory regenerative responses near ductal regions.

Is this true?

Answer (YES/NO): NO